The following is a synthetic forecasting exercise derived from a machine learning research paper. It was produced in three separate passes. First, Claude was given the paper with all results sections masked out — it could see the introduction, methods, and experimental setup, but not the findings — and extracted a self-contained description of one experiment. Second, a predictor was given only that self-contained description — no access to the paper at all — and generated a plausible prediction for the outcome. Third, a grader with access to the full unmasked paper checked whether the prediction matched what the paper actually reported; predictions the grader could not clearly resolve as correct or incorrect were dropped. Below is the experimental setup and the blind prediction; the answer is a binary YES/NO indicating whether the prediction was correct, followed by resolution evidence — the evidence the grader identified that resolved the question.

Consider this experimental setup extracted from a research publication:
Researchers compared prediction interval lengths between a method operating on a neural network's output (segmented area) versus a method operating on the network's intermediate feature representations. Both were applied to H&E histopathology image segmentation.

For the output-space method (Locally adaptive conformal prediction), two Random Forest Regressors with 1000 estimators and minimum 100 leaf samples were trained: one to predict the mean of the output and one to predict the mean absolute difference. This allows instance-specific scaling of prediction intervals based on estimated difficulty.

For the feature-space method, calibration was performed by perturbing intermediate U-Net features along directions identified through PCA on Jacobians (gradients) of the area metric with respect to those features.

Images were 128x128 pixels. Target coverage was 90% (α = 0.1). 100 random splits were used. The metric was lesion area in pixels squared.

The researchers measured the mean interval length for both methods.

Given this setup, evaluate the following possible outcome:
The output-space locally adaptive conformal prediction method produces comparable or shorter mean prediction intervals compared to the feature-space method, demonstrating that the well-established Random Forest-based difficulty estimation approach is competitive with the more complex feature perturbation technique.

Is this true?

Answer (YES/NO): NO